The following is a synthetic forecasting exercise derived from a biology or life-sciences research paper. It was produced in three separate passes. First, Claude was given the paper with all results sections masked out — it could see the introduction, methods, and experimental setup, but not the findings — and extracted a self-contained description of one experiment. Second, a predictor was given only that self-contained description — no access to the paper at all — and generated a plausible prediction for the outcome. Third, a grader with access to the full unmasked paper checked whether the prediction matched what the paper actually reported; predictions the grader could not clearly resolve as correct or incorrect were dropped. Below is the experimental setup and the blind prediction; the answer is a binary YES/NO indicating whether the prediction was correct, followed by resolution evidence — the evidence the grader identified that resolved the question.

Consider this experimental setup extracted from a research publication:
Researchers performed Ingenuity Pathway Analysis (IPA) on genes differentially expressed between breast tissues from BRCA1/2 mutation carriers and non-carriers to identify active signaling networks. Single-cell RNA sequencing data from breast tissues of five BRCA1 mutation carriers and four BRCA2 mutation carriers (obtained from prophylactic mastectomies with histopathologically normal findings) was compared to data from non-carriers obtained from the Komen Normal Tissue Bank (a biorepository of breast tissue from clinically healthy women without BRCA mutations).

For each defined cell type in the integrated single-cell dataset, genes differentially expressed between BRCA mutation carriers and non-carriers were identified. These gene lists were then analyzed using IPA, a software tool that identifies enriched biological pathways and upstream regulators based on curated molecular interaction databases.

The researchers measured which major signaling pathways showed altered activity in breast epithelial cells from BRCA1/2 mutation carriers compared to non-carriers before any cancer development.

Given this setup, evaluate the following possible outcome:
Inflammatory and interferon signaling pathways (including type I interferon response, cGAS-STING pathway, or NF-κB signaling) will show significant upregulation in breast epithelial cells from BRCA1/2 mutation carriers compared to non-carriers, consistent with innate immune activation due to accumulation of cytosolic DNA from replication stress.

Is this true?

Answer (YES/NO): YES